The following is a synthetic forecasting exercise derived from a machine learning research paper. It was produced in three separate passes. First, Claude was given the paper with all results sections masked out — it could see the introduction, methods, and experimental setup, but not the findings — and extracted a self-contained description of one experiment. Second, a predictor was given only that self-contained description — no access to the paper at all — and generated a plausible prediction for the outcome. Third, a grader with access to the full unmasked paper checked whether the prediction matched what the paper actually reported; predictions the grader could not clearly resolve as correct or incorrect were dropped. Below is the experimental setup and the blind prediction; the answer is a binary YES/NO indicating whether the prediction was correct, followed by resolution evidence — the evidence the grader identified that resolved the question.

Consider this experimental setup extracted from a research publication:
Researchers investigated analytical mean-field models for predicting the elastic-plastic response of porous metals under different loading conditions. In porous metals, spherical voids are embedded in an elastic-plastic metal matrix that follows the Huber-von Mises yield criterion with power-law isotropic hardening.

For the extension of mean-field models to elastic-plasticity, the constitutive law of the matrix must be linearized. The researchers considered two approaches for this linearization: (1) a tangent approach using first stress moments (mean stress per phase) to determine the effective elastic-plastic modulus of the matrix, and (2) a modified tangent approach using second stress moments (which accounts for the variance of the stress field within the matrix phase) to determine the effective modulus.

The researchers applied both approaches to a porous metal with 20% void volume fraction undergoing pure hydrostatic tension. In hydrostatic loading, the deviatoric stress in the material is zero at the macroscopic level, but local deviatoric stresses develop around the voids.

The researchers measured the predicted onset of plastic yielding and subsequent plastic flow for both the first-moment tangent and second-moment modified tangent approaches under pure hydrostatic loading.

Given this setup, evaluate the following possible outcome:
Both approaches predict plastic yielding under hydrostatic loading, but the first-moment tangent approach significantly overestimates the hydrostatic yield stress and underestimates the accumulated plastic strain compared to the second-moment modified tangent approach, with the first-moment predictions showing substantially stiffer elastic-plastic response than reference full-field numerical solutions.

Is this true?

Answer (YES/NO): NO